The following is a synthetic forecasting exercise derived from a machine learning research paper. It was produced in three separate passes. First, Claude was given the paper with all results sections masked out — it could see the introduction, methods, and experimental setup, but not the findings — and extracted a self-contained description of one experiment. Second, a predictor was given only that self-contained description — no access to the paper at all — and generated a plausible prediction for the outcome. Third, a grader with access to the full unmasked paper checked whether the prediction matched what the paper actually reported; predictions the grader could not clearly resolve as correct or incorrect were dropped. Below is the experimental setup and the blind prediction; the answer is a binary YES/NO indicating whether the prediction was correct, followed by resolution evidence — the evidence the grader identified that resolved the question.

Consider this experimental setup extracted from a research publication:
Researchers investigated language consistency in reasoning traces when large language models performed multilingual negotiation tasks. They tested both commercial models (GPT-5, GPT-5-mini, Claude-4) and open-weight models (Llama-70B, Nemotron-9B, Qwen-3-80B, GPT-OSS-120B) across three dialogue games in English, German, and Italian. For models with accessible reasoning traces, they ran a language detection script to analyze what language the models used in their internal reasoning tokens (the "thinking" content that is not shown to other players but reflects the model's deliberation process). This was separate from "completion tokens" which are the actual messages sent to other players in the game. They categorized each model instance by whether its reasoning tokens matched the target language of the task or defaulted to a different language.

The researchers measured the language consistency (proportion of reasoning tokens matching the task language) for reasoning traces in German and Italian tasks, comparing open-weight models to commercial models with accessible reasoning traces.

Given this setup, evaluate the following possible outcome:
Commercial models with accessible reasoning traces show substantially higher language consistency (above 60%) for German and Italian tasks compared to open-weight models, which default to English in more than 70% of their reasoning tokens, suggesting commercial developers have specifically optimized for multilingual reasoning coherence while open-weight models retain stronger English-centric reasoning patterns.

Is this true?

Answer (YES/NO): YES